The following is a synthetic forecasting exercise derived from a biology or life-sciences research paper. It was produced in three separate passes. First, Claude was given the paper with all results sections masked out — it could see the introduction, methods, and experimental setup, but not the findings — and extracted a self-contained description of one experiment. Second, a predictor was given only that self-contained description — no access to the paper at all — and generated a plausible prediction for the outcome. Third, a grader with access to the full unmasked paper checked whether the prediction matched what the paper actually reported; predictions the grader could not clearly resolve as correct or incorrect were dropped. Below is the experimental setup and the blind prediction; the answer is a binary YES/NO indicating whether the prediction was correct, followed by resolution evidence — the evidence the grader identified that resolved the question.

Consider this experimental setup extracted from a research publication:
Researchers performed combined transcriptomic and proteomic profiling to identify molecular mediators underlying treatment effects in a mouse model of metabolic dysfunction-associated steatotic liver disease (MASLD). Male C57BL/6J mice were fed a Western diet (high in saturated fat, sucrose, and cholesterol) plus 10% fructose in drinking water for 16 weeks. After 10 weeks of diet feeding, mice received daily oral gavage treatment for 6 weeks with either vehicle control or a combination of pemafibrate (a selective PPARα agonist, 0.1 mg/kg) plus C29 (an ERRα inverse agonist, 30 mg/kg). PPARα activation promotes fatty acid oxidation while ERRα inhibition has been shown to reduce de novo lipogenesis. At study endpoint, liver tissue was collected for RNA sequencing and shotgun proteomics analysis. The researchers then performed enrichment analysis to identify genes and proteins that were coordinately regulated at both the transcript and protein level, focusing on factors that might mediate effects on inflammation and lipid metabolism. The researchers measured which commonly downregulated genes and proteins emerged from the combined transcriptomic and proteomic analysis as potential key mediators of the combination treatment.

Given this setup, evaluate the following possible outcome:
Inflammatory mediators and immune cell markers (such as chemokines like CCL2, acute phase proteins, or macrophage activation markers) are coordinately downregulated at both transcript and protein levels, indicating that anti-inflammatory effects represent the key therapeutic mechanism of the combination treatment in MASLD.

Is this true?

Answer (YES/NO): YES